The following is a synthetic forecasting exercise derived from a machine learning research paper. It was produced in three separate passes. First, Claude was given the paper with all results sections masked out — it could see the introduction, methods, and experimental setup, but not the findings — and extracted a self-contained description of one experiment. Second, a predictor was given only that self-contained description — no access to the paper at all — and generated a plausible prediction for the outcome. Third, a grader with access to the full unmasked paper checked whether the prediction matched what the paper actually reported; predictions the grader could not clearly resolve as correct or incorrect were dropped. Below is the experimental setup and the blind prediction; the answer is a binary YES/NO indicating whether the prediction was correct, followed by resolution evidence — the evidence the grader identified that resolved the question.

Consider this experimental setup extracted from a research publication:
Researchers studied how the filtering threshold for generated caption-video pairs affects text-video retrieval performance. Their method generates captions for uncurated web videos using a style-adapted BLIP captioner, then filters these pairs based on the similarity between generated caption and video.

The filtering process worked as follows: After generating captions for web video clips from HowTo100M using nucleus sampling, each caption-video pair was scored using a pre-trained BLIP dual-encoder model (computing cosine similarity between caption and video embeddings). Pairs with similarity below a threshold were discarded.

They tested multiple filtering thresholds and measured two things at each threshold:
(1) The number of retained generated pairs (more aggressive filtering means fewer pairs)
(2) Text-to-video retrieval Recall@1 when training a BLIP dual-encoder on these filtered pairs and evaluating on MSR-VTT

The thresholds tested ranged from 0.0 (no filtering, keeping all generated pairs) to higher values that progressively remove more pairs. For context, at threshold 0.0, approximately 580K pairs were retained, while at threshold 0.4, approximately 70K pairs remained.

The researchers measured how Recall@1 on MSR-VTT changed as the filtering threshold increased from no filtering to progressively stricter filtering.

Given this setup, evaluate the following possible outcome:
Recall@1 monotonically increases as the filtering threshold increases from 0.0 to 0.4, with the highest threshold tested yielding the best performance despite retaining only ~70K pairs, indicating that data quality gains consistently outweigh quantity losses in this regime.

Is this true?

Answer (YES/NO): NO